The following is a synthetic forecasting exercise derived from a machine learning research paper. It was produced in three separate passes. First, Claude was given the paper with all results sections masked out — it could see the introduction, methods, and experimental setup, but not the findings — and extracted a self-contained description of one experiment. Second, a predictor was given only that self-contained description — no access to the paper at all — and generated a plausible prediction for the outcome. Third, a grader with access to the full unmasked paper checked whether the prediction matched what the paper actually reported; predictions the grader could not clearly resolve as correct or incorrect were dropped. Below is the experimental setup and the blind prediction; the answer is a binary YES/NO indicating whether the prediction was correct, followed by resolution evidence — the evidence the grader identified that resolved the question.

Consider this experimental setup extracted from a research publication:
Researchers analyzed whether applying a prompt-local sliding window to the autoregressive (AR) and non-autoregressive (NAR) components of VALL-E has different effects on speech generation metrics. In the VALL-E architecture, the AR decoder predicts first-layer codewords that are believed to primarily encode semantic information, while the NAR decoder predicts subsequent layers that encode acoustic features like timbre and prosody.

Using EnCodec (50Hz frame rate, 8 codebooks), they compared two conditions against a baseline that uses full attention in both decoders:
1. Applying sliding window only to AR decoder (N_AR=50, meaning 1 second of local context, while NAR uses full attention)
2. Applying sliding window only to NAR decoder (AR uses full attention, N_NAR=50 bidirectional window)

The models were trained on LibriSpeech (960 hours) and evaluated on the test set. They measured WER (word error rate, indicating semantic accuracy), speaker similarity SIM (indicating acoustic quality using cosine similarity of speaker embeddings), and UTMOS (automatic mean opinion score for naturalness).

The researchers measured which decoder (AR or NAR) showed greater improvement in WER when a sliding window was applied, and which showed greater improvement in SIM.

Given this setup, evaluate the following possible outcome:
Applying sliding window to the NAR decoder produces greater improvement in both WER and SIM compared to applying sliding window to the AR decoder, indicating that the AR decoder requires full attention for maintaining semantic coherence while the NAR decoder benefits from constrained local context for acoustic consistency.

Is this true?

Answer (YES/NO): NO